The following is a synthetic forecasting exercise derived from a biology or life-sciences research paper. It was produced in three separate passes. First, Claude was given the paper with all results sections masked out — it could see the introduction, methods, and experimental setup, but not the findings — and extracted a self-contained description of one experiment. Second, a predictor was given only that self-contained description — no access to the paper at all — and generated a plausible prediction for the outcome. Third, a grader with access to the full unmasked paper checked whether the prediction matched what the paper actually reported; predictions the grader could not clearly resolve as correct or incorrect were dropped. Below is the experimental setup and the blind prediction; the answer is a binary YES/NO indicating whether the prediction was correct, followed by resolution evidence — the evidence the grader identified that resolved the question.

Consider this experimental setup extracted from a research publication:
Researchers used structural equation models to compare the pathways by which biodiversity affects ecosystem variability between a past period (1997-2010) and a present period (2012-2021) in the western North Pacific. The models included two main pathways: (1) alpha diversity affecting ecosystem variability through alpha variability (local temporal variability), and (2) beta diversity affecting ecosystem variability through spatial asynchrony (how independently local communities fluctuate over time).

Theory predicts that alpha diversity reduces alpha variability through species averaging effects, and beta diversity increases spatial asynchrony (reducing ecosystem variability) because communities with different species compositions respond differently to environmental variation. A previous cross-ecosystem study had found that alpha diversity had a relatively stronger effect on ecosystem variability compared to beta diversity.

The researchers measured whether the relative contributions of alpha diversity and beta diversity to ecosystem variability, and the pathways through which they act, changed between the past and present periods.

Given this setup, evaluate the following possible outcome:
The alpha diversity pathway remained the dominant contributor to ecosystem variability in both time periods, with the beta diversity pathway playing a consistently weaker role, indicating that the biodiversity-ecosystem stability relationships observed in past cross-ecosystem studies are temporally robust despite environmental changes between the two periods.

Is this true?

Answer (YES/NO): NO